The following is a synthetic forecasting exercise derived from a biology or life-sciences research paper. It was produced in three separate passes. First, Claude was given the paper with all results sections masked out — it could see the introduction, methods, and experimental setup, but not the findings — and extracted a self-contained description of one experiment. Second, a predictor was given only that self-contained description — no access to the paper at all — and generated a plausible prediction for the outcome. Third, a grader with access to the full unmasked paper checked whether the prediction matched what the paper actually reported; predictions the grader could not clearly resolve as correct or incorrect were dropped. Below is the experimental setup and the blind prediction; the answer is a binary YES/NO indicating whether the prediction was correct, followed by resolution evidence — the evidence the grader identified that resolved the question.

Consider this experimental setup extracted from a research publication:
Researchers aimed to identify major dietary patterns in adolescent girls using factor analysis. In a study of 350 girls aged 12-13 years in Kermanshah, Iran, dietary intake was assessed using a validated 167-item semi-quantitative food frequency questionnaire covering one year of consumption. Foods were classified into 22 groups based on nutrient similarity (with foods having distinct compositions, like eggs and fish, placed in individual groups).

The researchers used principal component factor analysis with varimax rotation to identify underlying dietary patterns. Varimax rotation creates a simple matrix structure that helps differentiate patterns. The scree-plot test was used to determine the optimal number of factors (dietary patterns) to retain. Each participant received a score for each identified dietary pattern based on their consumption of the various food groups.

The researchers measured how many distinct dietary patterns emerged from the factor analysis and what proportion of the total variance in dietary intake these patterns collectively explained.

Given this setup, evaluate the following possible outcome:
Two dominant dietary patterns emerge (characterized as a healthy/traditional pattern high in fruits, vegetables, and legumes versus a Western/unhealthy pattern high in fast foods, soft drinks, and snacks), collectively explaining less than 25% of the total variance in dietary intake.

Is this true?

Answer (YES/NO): NO